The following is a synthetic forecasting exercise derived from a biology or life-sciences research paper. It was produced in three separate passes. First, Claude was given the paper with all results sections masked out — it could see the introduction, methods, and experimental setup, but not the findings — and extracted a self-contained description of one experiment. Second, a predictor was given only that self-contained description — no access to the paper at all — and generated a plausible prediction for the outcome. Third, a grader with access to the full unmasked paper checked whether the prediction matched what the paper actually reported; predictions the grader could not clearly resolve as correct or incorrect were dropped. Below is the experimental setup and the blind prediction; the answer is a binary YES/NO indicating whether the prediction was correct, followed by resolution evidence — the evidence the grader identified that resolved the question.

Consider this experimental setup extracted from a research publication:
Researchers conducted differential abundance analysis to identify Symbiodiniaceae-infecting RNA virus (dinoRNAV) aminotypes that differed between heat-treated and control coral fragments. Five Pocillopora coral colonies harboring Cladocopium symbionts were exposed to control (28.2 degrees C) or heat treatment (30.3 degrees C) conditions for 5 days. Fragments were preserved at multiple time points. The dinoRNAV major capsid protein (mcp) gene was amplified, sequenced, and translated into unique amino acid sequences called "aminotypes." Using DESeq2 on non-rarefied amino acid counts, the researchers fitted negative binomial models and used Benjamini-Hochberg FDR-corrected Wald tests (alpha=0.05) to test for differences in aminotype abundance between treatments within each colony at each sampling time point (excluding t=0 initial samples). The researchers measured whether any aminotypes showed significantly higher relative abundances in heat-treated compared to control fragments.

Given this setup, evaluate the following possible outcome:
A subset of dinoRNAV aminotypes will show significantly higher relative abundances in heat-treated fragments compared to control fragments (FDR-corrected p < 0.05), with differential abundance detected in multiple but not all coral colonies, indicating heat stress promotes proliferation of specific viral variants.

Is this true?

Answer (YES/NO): YES